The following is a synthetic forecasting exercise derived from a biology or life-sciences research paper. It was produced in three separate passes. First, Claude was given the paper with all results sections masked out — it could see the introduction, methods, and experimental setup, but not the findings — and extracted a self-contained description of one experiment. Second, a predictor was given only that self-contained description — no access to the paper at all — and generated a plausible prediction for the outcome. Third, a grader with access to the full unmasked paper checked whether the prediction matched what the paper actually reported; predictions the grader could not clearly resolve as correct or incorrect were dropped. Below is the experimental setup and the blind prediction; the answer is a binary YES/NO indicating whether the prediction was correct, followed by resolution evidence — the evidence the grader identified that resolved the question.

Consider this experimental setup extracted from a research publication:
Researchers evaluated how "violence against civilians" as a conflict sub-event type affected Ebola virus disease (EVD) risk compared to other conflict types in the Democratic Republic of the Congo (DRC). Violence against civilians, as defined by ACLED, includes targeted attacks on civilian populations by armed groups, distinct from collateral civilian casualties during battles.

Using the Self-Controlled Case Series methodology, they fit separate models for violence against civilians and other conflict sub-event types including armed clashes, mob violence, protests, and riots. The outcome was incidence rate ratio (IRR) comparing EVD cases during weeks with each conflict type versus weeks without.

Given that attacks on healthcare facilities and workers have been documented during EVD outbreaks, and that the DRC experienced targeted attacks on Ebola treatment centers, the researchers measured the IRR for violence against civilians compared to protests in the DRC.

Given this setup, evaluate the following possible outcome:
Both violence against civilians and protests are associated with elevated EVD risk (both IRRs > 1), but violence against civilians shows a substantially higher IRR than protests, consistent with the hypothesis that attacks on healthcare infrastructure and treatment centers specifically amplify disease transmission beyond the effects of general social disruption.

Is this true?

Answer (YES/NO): NO